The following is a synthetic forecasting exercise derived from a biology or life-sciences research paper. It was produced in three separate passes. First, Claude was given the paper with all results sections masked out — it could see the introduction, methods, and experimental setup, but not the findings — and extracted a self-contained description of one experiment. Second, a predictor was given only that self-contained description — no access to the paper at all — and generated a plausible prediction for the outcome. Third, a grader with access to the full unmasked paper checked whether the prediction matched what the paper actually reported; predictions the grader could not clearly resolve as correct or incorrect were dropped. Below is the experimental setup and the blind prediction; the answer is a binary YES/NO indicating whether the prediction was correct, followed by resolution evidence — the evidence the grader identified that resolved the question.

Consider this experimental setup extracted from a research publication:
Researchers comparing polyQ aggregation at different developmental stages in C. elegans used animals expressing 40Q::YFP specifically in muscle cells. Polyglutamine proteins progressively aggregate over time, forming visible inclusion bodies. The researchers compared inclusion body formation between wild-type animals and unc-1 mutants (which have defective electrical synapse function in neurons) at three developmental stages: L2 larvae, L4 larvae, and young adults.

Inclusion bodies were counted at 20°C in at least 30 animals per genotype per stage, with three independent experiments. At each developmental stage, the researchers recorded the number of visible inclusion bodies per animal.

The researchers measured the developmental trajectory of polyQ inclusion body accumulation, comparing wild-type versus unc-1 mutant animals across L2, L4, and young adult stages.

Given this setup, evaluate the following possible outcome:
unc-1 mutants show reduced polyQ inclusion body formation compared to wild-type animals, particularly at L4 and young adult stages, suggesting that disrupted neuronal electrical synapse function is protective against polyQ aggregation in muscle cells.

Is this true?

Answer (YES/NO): NO